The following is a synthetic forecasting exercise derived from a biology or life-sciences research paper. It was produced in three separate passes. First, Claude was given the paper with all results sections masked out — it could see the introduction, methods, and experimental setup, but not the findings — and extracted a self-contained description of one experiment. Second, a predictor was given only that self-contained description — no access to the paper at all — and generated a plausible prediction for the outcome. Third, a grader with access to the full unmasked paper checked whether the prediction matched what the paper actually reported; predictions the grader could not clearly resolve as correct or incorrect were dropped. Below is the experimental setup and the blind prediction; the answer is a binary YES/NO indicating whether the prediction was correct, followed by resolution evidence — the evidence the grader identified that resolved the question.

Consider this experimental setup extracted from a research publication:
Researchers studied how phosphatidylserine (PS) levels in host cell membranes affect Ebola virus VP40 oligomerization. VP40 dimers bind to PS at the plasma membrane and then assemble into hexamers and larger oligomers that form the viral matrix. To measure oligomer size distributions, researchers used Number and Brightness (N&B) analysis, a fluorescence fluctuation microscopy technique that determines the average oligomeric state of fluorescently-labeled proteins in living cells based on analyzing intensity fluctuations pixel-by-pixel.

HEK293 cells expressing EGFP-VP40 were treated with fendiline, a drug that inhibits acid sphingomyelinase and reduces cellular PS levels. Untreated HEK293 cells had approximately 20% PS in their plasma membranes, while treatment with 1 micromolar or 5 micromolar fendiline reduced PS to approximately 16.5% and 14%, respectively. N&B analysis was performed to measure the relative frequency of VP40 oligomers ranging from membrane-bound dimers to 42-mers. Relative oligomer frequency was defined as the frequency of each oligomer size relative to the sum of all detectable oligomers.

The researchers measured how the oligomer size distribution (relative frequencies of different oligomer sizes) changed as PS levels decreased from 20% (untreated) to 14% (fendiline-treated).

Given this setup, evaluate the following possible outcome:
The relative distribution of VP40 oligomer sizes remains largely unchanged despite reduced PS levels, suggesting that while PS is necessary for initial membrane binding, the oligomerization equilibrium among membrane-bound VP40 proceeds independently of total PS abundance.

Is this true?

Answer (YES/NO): NO